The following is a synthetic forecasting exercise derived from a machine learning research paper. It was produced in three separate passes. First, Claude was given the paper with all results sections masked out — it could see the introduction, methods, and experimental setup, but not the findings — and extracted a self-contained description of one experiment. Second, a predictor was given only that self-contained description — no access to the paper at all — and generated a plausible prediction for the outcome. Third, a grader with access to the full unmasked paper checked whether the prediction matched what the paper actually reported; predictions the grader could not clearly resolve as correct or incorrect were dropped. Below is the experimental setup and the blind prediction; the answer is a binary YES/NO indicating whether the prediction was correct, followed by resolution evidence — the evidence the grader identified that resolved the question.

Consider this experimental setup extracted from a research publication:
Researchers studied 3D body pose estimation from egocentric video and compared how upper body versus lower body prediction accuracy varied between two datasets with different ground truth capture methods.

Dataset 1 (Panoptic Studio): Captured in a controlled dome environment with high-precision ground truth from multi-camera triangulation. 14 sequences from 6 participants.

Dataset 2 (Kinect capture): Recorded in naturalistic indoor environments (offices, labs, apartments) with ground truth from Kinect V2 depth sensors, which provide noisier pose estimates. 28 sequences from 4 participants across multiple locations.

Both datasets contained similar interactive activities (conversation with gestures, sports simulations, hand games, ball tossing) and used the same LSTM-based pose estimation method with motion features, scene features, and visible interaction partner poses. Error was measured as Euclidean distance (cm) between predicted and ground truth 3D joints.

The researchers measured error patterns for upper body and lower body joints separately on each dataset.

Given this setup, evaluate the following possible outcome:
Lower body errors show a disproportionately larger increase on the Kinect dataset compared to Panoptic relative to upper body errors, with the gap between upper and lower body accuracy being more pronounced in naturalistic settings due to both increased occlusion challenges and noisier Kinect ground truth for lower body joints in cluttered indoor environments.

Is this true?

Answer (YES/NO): NO